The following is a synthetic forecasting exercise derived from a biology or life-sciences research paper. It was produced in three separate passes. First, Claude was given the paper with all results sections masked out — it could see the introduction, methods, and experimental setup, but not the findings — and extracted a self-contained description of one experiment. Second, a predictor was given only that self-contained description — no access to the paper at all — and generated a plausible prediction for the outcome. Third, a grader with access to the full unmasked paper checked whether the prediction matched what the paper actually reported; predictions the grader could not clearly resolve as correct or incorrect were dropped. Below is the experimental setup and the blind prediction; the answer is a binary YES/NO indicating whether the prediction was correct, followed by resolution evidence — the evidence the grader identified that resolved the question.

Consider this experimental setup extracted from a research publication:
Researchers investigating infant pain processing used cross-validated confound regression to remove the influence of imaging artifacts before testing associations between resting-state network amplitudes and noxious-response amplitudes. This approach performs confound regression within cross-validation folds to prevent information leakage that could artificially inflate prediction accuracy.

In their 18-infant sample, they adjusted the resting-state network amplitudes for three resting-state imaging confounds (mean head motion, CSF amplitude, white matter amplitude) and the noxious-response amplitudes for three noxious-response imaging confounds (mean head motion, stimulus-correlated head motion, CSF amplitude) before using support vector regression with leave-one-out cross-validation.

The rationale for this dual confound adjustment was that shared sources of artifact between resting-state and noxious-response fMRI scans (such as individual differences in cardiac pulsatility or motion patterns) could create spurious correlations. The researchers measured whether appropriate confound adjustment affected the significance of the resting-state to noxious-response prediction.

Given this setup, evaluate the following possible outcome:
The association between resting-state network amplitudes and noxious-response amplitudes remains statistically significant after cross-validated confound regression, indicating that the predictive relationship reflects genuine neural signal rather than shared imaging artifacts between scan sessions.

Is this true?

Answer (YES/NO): YES